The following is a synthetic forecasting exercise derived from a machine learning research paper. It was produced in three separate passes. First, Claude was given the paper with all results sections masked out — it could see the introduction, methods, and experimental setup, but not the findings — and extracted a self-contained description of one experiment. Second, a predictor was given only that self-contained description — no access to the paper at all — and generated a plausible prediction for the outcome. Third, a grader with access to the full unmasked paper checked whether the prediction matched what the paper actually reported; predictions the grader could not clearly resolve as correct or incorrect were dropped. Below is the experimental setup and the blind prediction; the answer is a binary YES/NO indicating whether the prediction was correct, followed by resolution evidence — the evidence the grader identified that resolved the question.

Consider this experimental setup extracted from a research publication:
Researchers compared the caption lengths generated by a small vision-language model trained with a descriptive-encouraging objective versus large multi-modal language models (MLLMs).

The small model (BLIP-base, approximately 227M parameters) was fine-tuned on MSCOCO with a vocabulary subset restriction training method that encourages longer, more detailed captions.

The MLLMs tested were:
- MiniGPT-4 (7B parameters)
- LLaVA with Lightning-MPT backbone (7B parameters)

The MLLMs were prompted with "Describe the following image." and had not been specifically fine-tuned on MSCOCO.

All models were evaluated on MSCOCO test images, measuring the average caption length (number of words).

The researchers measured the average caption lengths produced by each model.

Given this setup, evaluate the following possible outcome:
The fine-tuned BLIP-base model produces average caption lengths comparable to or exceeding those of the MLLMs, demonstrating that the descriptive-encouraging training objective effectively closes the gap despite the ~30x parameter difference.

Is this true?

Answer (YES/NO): NO